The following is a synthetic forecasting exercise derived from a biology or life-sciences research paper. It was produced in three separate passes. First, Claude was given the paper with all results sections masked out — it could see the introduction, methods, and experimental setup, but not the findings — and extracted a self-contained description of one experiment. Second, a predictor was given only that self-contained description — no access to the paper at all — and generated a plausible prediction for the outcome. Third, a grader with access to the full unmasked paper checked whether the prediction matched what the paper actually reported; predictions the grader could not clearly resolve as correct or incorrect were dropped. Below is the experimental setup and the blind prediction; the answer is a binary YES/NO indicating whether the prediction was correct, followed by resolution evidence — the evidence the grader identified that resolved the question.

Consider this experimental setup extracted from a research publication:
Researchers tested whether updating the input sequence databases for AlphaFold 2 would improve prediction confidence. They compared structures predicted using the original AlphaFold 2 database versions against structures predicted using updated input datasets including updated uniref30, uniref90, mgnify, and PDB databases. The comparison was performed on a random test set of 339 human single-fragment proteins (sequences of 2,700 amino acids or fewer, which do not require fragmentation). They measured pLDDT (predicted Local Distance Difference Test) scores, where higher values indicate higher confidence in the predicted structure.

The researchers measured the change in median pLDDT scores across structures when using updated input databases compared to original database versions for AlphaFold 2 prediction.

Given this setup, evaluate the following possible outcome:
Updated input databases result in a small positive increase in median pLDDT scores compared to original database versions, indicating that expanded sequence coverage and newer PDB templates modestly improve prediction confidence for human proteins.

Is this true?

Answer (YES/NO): YES